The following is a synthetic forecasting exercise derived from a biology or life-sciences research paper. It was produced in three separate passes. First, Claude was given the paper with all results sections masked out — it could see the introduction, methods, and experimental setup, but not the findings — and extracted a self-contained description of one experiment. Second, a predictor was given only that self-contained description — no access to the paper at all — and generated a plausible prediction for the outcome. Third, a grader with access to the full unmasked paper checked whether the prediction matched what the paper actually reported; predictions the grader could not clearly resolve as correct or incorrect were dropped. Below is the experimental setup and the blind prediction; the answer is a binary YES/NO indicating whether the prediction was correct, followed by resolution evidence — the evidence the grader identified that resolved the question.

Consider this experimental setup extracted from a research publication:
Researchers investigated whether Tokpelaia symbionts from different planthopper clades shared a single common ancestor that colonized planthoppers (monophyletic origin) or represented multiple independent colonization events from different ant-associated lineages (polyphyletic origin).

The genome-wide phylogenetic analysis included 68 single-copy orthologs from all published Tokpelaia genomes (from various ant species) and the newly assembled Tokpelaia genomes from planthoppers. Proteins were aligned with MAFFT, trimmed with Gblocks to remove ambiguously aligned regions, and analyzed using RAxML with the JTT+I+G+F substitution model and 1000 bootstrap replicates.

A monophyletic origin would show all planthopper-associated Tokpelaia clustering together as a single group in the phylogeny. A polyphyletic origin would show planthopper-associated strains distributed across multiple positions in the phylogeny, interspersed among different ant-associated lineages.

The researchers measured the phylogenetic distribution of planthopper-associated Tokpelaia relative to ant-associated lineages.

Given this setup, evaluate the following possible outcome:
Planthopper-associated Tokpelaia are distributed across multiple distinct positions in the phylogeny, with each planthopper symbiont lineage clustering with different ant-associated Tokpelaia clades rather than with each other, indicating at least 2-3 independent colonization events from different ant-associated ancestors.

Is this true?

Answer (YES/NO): YES